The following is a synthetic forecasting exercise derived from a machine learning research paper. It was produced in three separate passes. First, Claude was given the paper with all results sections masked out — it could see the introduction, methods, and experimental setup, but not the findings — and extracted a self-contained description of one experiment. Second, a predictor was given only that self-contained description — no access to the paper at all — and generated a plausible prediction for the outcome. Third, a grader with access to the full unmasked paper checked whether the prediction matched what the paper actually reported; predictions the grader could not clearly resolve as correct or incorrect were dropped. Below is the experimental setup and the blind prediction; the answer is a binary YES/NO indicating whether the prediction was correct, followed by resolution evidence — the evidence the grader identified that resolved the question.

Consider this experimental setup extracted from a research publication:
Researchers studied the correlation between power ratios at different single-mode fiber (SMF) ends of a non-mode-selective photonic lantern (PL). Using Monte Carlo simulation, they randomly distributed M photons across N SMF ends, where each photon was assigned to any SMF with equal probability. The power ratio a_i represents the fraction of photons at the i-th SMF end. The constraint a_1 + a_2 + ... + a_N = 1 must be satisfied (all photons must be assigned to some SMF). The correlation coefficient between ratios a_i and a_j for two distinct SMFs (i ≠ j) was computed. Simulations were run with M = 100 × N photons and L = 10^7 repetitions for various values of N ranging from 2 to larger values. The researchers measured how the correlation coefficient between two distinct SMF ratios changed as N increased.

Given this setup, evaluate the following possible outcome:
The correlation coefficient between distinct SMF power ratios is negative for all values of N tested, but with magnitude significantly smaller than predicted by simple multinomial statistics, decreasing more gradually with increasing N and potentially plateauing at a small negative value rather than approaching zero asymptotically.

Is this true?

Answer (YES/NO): NO